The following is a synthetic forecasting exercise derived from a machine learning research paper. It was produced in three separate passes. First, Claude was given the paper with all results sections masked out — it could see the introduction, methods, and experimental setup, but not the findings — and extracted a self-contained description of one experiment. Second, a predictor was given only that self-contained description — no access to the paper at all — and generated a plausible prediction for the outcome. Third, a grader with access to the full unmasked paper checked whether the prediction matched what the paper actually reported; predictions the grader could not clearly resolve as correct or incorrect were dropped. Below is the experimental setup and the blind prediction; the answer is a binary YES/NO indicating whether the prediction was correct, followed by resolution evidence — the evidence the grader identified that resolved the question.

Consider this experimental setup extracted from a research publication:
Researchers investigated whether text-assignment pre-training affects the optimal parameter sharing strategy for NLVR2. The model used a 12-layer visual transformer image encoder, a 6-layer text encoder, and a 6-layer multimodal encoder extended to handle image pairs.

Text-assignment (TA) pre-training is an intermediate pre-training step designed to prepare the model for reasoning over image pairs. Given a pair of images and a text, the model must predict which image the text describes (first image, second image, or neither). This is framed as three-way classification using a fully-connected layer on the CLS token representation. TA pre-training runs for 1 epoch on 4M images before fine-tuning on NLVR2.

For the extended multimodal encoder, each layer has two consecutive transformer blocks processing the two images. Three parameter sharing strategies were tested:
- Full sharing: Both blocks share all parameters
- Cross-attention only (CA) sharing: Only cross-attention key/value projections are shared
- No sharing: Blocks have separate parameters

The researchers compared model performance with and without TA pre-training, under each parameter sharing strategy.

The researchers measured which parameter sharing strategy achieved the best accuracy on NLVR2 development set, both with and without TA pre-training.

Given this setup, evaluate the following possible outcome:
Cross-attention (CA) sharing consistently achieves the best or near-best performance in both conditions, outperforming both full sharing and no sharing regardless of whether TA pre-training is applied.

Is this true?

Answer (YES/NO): NO